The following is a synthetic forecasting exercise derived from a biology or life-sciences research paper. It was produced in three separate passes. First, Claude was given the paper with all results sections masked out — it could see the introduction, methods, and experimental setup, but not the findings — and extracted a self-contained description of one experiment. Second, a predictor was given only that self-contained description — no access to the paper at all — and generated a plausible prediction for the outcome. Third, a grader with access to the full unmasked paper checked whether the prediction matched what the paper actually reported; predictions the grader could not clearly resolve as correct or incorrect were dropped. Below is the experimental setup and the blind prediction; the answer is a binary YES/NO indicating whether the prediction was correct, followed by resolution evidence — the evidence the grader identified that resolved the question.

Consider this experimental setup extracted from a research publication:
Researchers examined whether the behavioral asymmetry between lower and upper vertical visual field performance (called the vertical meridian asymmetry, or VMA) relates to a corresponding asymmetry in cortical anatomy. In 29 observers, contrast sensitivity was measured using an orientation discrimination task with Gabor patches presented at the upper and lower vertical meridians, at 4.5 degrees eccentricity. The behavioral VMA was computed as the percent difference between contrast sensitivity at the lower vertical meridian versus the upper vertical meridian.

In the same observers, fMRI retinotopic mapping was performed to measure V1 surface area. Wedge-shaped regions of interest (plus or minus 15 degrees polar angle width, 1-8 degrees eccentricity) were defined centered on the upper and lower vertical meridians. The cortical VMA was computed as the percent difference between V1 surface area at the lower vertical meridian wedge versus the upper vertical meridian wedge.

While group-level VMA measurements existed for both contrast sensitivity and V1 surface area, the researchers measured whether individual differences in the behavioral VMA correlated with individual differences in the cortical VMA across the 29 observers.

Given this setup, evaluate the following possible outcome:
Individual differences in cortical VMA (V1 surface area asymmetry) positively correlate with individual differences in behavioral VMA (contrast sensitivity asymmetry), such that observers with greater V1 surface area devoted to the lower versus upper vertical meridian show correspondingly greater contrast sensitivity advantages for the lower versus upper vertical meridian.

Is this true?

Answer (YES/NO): NO